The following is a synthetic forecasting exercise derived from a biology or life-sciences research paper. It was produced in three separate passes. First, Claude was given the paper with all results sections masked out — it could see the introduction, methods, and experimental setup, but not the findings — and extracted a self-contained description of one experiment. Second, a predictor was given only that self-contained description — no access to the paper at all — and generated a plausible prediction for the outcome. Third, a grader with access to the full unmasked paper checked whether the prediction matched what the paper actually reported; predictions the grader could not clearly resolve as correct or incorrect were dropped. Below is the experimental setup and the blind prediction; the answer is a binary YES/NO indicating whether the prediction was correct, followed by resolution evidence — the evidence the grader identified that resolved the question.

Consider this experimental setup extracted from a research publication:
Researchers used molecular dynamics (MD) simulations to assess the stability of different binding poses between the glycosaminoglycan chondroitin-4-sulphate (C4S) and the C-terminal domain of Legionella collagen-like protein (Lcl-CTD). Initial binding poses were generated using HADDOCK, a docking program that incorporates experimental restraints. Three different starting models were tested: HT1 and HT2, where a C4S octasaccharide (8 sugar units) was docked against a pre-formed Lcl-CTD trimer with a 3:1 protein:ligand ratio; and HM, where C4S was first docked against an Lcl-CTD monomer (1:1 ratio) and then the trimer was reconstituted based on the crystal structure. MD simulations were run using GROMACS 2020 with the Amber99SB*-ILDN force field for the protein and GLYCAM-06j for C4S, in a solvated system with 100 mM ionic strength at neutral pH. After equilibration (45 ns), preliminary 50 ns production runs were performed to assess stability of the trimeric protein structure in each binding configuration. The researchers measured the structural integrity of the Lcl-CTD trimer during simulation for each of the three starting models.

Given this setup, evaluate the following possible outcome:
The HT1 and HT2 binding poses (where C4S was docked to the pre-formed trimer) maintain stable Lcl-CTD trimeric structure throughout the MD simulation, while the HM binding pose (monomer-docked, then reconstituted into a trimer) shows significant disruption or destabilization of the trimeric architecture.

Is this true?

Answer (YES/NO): NO